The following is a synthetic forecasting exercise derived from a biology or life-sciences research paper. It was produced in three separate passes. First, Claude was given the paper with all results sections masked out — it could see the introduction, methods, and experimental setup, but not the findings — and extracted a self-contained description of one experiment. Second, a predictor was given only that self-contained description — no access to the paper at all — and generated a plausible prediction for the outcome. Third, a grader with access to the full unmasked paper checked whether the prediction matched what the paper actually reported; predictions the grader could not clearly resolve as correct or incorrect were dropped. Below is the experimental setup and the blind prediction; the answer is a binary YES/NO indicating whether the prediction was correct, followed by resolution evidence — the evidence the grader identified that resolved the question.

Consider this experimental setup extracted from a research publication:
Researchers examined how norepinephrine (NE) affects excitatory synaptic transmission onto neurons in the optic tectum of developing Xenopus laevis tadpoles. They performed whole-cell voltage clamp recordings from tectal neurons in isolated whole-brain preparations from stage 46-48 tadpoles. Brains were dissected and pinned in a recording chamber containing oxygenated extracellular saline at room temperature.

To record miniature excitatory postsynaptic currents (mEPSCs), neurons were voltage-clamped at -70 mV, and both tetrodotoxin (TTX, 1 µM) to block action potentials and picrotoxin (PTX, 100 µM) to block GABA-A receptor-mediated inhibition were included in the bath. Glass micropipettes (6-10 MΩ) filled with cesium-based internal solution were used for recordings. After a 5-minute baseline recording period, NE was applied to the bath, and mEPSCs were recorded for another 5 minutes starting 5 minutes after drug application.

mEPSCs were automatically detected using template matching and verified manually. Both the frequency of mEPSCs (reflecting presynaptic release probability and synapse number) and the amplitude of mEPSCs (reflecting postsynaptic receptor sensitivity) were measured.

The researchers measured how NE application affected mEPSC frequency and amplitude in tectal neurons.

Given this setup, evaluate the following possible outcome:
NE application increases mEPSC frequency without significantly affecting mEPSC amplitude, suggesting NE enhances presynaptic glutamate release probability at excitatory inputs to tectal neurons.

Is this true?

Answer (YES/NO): NO